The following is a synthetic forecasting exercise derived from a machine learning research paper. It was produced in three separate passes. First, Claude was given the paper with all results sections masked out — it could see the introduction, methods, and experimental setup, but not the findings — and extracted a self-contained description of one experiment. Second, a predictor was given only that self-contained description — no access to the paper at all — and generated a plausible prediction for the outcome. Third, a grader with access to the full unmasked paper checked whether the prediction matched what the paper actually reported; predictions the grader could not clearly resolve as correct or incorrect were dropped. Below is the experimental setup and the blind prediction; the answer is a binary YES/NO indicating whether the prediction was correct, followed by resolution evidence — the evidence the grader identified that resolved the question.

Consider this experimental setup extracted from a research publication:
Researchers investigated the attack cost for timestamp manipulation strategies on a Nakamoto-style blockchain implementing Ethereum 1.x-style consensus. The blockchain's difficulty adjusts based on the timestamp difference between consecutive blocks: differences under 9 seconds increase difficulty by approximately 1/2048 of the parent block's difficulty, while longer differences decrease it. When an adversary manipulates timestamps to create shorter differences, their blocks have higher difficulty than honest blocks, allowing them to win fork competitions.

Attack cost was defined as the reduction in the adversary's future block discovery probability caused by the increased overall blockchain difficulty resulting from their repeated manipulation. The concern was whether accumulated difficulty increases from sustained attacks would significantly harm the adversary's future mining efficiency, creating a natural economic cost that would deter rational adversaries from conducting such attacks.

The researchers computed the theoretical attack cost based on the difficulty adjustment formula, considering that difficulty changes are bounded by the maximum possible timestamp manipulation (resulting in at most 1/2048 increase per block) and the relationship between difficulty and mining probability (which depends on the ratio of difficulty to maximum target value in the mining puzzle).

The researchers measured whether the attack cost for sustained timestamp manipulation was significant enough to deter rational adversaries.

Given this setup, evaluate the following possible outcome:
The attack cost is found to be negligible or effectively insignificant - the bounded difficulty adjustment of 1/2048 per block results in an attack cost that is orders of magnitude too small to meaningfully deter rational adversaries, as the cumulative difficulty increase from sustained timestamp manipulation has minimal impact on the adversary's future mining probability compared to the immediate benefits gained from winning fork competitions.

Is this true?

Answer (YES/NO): YES